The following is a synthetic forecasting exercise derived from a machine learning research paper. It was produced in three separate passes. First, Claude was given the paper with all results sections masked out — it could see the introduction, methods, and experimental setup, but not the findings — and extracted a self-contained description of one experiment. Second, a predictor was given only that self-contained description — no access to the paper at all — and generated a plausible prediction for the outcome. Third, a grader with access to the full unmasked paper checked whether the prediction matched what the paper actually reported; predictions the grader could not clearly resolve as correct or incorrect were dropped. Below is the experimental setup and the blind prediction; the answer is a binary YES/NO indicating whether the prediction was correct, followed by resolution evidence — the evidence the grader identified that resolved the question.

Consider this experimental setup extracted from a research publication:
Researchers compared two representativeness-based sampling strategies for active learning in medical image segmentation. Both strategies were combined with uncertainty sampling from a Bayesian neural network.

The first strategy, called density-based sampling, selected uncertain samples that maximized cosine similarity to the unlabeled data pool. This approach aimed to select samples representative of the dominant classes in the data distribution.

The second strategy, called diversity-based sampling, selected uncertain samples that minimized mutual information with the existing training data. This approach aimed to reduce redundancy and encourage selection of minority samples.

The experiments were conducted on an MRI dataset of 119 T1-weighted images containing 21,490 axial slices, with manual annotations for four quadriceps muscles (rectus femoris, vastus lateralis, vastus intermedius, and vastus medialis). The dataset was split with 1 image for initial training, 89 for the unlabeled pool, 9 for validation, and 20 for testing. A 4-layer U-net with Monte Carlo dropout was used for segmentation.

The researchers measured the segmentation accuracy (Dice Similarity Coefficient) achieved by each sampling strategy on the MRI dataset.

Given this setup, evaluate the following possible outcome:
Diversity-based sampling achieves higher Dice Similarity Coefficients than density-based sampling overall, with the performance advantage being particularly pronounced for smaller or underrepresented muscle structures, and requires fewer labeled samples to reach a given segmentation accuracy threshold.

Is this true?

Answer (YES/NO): NO